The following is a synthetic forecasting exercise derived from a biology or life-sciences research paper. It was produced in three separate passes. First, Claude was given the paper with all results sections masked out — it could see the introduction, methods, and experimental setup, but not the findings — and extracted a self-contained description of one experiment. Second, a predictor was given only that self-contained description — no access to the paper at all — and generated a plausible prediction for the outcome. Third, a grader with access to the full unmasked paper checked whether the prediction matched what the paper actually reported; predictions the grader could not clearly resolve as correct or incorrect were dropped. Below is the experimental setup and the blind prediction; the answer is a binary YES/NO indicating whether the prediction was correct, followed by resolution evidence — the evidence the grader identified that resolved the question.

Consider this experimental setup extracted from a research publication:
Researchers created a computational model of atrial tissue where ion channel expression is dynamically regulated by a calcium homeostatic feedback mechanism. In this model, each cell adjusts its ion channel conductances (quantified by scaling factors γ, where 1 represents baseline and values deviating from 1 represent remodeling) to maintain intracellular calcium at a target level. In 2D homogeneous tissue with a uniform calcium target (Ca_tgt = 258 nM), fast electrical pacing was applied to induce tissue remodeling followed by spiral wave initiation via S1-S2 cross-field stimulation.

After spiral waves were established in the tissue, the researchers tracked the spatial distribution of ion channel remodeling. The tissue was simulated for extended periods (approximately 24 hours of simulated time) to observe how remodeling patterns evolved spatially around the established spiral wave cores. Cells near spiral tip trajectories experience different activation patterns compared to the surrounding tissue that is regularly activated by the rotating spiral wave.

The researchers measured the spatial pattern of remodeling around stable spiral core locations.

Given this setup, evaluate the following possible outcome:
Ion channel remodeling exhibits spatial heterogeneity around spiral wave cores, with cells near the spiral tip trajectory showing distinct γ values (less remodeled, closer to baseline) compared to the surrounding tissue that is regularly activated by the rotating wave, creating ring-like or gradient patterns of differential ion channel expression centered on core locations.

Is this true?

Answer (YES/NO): YES